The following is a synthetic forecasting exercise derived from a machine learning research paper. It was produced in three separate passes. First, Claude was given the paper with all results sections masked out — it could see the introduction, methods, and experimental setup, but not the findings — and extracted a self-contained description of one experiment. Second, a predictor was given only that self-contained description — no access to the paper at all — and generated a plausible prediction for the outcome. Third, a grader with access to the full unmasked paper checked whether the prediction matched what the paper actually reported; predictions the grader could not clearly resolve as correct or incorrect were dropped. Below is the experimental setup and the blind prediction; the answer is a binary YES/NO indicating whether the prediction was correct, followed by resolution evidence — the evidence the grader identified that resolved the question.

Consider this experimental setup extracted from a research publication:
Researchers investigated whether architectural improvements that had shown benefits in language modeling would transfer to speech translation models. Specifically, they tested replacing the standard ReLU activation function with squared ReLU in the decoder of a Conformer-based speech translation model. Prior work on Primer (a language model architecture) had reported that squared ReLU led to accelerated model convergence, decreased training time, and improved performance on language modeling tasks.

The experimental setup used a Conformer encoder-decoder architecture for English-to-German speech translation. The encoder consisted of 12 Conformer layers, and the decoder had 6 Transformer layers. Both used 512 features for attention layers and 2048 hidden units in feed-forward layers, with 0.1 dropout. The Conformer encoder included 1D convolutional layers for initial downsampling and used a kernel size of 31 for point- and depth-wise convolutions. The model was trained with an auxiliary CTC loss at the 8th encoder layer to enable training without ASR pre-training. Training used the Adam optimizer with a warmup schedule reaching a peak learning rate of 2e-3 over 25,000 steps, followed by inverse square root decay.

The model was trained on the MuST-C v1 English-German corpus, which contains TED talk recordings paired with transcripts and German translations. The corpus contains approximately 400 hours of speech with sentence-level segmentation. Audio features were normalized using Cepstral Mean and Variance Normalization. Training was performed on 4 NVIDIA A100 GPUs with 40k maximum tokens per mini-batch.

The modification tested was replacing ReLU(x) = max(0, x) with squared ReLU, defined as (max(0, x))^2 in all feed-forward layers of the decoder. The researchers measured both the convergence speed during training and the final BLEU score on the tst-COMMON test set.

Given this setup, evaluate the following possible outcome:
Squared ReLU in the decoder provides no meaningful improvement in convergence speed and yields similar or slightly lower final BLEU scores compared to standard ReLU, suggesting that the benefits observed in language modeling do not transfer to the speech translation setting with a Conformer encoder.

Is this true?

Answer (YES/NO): YES